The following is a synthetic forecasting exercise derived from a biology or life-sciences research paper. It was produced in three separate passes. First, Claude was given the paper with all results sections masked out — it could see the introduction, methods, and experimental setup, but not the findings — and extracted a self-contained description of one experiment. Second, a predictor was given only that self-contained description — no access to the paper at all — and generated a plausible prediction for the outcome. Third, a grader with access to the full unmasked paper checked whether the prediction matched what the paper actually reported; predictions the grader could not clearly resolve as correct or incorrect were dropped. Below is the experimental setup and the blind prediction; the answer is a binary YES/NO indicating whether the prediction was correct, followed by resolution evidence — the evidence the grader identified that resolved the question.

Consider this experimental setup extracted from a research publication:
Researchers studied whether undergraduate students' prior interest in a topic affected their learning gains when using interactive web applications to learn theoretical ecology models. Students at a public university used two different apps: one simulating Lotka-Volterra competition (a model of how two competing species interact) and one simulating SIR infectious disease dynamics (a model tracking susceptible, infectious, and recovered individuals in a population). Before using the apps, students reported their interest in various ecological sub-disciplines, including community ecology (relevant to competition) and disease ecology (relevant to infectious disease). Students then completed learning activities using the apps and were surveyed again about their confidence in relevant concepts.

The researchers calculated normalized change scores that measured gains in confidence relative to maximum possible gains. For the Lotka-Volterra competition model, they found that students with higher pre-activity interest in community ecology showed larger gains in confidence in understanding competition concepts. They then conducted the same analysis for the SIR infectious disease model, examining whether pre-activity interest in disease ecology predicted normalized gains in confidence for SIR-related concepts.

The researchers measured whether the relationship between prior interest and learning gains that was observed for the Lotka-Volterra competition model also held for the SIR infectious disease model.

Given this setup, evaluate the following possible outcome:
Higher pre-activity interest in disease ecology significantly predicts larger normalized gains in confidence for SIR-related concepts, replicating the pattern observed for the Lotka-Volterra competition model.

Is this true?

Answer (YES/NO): NO